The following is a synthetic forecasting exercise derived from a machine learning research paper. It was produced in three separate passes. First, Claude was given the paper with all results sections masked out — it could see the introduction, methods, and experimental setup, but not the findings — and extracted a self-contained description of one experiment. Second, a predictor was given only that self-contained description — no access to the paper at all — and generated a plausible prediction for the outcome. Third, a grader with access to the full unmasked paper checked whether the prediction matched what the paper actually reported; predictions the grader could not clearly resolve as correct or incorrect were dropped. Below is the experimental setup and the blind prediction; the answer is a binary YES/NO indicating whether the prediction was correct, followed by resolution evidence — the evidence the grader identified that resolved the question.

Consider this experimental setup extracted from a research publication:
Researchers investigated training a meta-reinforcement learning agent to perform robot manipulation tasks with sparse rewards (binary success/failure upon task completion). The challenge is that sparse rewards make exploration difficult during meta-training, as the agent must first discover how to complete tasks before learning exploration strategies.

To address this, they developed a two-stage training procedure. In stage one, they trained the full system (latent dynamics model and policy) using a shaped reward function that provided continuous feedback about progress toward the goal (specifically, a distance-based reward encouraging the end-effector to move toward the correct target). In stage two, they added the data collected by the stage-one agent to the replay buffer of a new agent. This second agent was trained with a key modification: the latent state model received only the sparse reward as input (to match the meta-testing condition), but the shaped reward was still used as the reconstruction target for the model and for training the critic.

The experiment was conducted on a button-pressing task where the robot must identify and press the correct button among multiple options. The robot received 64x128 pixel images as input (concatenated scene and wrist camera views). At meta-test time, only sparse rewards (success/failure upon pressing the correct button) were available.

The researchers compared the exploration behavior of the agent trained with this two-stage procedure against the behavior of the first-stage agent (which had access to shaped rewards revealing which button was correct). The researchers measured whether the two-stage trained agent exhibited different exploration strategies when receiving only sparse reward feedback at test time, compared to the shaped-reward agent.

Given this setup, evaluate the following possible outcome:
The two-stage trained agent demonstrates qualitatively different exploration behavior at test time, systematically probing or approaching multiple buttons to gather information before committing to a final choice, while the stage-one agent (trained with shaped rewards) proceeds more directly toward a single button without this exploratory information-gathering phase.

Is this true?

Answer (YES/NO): YES